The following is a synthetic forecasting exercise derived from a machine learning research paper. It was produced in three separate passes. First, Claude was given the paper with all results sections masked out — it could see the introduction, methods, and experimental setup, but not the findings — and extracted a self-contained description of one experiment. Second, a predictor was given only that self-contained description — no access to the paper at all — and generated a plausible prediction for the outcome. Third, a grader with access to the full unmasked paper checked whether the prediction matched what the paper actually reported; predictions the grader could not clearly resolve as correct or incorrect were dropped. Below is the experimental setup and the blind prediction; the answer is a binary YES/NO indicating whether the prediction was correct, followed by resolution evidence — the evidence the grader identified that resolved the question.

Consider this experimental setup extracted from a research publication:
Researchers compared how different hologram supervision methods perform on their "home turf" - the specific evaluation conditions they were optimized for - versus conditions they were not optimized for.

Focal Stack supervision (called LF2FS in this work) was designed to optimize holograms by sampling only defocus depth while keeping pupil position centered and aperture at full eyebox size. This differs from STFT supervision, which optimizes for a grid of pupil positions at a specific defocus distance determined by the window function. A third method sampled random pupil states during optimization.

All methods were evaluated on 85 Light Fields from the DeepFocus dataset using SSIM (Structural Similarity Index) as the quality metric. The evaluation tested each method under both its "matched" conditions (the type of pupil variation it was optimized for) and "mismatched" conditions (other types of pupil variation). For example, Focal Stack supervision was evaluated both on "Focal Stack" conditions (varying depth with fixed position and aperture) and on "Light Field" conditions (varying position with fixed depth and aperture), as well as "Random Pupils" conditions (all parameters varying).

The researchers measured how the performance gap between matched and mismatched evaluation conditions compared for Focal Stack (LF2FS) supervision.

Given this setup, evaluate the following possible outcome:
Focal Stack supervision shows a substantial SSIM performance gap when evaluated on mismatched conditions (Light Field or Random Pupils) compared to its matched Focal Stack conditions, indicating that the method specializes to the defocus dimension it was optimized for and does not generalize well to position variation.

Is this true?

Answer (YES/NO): YES